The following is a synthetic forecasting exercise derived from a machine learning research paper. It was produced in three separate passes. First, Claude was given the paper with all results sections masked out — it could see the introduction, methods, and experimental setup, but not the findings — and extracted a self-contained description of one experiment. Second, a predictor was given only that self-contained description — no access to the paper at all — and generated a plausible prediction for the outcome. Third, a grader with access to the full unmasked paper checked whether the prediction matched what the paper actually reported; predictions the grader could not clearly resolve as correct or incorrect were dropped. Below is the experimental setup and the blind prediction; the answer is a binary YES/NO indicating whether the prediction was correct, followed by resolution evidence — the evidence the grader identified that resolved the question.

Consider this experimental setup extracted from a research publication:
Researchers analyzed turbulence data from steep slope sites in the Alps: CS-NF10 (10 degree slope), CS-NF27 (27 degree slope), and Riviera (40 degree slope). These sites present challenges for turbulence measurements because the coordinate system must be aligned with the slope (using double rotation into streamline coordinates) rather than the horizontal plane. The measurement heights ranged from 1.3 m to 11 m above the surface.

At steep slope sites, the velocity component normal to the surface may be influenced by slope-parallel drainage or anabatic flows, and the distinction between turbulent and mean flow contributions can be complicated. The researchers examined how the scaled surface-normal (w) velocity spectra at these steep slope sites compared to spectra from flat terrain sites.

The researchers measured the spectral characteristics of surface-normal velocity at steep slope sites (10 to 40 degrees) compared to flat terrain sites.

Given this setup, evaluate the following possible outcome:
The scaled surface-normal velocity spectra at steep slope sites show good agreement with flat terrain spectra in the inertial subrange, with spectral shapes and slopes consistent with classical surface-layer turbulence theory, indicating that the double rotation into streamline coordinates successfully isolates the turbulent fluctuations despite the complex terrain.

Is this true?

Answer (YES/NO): YES